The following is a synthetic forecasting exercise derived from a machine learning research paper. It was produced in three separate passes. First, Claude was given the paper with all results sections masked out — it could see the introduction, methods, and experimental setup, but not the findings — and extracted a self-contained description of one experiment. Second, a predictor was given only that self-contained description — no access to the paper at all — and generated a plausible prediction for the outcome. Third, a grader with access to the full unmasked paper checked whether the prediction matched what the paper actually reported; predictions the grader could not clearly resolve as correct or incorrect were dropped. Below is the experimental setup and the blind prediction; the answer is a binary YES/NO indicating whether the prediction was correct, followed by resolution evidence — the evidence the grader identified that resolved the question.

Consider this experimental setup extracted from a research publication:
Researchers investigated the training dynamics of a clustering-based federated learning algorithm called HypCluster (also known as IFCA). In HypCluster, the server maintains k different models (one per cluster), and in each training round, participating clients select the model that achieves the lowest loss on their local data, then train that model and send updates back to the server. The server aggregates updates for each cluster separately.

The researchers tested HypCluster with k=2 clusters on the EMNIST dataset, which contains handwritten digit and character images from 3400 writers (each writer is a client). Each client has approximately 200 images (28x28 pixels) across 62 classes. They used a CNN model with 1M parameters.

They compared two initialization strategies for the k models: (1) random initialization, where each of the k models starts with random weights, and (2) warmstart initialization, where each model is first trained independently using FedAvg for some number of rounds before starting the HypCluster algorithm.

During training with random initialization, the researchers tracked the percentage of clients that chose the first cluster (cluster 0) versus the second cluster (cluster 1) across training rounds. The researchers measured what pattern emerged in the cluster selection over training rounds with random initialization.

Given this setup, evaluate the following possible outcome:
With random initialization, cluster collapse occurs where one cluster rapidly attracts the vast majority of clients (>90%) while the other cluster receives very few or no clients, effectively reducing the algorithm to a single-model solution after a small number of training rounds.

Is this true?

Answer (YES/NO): YES